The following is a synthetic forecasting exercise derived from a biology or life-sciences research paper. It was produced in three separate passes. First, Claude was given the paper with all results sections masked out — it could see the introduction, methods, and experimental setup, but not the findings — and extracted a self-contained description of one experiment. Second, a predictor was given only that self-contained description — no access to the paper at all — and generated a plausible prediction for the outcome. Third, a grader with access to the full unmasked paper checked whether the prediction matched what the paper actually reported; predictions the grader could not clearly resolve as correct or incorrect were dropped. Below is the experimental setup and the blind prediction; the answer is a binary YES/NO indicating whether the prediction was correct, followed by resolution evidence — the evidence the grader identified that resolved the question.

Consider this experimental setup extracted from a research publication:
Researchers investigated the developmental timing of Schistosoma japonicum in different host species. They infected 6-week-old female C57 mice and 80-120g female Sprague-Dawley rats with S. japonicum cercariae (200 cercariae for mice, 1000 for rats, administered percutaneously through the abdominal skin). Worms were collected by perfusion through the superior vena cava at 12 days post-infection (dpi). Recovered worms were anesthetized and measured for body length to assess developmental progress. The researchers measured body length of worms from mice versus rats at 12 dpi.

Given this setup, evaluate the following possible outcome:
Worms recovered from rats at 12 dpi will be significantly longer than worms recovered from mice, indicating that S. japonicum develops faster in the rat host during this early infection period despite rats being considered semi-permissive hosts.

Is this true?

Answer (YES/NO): NO